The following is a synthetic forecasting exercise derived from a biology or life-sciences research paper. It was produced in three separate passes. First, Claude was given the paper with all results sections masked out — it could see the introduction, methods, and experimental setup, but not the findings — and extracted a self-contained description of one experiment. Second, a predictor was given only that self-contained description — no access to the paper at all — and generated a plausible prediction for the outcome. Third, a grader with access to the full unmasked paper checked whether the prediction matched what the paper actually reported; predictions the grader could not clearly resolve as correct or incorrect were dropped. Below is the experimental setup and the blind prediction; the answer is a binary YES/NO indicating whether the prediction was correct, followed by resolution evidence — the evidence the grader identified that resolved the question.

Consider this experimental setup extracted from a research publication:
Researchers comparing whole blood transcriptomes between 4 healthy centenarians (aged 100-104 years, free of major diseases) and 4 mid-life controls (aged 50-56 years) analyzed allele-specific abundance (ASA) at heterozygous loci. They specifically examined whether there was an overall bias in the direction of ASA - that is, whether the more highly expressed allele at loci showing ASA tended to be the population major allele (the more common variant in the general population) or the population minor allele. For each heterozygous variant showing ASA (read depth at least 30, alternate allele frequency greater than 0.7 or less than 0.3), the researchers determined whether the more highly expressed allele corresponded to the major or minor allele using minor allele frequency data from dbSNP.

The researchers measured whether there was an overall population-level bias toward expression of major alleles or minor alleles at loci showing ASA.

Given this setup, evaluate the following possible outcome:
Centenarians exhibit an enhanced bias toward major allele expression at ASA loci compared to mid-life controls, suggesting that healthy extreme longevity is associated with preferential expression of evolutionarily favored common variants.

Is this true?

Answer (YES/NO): NO